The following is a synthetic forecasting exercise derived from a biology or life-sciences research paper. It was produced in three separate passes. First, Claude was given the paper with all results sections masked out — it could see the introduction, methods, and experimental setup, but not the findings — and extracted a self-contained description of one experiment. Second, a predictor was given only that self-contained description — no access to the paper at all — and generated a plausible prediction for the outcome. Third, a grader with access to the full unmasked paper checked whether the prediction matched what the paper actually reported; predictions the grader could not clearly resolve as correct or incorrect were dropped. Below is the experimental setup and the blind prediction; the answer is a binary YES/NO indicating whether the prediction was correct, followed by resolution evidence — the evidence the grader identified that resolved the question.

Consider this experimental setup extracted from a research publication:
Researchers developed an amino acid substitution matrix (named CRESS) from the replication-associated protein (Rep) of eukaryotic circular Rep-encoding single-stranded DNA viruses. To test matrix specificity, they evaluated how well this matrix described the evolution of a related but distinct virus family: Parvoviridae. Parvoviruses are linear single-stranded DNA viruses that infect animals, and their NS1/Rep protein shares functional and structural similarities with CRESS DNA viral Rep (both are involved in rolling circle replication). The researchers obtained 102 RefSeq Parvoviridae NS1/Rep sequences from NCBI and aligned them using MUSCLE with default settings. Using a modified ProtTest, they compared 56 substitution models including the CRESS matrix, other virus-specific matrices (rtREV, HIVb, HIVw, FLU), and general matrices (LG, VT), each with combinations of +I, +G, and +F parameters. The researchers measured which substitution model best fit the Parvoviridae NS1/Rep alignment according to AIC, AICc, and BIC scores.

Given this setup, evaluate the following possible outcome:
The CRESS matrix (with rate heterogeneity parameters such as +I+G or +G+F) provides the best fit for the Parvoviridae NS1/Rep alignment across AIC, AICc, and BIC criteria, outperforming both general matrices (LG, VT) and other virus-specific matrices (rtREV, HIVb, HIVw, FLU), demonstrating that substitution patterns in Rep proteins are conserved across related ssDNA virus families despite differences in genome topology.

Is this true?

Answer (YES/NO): YES